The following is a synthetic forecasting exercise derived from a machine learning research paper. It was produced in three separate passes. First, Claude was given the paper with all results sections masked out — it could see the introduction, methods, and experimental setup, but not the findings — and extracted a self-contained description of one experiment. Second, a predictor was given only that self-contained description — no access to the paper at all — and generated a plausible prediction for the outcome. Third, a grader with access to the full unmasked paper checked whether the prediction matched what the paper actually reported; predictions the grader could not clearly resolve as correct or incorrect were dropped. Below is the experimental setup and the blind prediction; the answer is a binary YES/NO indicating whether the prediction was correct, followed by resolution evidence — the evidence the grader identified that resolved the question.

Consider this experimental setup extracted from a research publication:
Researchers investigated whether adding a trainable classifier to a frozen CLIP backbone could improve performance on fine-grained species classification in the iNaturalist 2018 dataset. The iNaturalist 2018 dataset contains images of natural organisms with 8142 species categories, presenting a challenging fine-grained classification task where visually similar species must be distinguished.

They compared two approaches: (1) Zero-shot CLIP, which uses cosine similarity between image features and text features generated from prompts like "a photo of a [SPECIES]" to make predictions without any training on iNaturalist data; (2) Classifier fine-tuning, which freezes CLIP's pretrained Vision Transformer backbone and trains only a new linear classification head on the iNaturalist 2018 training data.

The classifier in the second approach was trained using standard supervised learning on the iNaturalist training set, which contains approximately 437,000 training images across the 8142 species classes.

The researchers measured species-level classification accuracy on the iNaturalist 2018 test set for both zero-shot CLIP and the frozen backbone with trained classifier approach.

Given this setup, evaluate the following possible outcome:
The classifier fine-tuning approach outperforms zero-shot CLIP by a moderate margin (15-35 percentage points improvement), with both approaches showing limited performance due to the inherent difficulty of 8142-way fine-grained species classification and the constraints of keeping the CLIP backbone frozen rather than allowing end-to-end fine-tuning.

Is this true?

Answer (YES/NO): NO